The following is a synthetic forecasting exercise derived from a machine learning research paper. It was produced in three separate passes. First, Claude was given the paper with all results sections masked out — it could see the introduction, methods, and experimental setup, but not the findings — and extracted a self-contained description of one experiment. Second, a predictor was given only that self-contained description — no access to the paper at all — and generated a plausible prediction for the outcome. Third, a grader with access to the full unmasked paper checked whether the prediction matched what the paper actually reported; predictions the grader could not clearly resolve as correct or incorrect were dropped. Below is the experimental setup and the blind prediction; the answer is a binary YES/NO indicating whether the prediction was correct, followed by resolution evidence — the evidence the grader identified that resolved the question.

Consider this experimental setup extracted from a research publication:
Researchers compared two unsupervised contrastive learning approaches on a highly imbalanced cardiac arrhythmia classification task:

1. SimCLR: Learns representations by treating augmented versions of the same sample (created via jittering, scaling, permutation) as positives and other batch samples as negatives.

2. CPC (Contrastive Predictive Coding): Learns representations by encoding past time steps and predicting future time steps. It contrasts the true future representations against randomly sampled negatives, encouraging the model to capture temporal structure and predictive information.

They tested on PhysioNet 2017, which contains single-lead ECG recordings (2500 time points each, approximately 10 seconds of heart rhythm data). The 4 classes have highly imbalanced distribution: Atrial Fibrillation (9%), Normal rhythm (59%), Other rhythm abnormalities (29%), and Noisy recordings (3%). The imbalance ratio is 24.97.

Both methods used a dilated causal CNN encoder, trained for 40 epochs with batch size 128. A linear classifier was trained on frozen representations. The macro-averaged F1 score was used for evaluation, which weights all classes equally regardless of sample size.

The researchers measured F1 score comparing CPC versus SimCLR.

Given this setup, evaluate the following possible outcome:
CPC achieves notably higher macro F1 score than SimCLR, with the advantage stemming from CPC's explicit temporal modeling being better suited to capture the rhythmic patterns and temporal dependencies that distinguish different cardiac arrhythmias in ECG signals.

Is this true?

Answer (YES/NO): YES